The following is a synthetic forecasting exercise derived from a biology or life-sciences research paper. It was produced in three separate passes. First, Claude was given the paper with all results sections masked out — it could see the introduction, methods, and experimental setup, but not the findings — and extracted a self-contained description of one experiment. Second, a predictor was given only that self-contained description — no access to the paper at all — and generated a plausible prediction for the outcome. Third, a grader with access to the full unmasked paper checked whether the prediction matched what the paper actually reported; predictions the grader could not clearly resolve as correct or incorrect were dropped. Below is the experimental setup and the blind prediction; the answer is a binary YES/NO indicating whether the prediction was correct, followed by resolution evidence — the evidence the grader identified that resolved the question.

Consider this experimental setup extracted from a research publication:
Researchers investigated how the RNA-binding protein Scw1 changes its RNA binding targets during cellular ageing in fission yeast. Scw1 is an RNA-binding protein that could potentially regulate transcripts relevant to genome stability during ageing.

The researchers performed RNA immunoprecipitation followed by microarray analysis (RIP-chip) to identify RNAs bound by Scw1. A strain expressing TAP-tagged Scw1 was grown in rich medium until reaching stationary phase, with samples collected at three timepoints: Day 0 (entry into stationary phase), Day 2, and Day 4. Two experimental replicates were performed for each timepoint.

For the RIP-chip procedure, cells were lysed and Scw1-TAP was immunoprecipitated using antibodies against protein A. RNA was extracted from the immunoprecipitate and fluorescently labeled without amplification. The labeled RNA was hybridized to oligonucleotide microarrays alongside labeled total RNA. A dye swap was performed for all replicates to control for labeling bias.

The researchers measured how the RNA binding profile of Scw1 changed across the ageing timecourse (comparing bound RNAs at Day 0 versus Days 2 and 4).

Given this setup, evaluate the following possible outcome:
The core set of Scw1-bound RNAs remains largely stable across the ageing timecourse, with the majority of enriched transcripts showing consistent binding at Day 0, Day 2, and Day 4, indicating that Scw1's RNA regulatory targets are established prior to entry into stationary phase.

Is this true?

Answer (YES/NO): NO